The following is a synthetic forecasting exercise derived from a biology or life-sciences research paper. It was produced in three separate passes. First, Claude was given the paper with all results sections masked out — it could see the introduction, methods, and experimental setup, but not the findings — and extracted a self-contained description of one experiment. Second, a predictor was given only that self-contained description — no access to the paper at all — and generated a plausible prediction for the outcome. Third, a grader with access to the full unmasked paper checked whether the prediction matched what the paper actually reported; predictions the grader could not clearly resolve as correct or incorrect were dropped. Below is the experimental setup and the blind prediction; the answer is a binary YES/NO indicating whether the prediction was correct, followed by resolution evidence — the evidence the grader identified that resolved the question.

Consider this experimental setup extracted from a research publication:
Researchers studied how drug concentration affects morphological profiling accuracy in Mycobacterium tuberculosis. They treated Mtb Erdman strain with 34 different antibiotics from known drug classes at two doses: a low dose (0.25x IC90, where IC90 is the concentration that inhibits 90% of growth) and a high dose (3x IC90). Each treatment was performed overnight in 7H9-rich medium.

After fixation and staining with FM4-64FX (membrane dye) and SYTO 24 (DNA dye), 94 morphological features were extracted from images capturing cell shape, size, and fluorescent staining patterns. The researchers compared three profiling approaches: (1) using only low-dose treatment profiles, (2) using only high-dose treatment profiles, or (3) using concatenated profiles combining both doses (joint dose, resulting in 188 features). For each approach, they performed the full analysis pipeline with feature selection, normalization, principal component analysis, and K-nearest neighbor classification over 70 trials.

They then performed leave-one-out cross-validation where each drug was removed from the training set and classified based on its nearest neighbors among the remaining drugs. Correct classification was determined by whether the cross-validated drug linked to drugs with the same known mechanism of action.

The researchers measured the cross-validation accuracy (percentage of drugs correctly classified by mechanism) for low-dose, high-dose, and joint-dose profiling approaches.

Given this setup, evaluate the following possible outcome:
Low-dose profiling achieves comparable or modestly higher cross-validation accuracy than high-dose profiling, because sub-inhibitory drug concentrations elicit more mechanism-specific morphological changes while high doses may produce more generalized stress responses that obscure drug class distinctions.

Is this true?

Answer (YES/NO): NO